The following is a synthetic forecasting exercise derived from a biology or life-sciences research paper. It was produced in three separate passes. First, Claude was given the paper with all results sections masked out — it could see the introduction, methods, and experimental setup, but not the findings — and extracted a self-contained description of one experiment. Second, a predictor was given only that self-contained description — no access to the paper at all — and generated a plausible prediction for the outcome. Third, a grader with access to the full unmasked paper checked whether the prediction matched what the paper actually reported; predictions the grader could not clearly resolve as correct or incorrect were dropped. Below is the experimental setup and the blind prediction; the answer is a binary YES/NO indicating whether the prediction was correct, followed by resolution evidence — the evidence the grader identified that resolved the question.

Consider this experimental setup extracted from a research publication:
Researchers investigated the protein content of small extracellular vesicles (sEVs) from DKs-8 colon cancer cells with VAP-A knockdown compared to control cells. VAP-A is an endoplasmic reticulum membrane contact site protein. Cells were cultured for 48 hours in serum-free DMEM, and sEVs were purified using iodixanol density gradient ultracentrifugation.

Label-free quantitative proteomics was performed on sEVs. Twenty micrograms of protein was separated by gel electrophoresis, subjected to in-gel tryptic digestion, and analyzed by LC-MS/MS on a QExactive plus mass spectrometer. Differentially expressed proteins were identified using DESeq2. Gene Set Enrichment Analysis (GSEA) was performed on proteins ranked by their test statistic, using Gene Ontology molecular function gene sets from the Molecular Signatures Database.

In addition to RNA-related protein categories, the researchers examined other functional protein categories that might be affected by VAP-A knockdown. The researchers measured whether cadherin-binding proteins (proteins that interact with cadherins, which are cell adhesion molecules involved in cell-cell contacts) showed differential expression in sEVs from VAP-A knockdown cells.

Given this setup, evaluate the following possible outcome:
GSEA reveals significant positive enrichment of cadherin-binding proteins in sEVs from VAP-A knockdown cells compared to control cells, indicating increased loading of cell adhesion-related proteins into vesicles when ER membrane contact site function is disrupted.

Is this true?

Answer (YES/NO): NO